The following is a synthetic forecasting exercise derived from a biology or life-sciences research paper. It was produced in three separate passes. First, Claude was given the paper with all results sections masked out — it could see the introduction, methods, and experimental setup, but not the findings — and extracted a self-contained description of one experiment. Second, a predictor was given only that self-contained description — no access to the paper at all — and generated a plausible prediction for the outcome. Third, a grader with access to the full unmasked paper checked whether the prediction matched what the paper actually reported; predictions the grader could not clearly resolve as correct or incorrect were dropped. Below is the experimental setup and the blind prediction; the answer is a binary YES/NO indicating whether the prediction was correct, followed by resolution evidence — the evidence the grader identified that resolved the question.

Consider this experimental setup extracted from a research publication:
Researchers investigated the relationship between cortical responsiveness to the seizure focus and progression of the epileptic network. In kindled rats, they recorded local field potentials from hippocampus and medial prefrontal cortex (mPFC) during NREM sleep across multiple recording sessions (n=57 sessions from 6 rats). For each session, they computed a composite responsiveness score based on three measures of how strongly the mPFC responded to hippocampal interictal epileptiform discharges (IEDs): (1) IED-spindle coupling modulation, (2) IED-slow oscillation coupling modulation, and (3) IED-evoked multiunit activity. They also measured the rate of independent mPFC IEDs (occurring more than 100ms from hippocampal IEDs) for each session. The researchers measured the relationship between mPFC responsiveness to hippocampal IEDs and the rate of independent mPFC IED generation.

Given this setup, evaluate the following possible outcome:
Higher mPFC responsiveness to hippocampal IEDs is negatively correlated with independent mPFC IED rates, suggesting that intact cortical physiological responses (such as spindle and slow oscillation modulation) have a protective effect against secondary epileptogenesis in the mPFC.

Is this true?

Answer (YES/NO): YES